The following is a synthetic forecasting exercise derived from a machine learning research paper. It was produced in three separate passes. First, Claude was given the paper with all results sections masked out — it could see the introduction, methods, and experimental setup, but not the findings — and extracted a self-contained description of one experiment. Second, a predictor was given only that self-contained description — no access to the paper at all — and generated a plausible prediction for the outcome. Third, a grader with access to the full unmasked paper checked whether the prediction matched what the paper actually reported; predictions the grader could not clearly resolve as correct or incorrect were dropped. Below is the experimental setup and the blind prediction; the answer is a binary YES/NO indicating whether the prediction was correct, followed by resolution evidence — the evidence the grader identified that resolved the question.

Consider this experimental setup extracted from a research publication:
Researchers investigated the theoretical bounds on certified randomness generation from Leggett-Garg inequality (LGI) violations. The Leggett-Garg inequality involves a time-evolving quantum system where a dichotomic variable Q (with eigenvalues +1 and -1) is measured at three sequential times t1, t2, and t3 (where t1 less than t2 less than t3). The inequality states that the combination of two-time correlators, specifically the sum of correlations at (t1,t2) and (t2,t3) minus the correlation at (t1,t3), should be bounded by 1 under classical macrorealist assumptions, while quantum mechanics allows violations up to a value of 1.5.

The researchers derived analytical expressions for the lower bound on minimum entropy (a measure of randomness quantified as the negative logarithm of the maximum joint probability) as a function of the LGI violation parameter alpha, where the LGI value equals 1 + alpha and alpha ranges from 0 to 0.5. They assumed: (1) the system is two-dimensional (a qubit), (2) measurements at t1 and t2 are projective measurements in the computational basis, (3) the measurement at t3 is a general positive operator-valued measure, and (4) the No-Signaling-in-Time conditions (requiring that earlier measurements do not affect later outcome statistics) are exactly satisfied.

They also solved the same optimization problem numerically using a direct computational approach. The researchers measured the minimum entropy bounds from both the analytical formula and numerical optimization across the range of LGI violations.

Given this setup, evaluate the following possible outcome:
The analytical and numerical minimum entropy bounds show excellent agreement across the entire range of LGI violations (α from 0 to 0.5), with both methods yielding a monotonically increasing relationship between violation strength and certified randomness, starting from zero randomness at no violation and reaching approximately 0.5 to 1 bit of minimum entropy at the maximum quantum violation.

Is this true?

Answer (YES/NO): NO